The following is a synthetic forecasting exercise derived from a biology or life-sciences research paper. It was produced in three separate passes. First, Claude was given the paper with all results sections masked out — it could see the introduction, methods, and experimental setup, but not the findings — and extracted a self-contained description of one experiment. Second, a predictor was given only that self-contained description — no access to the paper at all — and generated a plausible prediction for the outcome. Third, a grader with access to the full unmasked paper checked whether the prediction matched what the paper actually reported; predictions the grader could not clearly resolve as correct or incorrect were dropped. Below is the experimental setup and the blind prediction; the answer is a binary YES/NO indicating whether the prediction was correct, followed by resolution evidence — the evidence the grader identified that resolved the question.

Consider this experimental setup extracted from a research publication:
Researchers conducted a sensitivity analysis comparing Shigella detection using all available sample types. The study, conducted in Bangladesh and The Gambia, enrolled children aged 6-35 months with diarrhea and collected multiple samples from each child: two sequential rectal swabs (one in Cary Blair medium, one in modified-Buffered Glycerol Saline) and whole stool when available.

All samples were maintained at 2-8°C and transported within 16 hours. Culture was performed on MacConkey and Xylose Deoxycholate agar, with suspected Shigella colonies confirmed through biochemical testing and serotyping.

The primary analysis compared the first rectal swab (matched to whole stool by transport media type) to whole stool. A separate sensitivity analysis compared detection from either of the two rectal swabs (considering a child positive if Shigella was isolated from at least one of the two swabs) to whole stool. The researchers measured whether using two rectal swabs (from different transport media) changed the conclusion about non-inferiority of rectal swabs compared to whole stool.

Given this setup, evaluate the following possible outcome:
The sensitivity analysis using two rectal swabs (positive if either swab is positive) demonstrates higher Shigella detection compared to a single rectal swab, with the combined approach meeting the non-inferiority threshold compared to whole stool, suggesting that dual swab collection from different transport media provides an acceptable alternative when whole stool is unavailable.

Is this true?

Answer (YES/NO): YES